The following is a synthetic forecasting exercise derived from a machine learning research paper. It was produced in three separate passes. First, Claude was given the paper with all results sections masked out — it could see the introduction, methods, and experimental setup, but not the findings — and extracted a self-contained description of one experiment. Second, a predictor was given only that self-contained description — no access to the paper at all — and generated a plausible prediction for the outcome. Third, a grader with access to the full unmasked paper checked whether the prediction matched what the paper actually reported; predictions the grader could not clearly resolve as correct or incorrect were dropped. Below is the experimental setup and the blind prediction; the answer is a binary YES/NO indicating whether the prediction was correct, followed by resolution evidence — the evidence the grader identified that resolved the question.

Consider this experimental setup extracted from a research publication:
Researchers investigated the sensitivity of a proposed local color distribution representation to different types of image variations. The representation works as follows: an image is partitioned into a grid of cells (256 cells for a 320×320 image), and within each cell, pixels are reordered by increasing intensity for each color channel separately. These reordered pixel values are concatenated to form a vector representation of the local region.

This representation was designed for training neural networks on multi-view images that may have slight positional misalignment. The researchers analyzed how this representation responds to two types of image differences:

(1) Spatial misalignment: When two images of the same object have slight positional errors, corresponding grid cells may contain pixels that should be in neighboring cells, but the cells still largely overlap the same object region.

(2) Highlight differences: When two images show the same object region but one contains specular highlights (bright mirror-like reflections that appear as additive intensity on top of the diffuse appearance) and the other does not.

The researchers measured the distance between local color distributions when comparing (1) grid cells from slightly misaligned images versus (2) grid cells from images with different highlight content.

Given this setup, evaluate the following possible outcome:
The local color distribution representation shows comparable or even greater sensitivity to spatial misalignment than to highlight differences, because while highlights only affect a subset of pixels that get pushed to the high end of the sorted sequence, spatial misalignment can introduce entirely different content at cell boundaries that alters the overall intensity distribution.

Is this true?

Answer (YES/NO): NO